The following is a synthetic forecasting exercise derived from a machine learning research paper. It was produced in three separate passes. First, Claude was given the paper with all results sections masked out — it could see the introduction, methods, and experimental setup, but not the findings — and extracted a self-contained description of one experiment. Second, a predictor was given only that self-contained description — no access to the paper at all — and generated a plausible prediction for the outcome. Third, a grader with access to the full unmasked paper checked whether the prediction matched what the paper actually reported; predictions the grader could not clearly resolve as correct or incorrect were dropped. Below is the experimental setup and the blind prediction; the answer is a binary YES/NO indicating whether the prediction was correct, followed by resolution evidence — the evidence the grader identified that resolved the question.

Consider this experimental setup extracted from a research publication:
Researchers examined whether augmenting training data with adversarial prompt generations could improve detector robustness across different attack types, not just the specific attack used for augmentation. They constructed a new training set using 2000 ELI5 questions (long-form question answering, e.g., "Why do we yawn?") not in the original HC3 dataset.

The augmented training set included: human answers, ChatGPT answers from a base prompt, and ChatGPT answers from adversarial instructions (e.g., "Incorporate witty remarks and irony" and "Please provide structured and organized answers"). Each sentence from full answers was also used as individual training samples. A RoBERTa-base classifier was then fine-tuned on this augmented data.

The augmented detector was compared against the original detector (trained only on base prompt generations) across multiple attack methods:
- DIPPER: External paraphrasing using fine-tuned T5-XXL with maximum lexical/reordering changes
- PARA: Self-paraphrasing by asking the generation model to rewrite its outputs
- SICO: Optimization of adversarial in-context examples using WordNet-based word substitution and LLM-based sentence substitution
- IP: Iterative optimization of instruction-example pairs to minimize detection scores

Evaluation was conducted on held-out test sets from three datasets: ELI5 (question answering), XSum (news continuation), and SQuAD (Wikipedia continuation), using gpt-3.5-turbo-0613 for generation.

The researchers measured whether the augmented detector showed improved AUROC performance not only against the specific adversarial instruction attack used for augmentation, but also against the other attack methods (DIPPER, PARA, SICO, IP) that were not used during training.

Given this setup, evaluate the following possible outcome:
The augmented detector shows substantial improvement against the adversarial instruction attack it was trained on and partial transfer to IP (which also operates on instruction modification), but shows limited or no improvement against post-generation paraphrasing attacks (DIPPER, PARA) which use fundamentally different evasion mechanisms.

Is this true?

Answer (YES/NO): NO